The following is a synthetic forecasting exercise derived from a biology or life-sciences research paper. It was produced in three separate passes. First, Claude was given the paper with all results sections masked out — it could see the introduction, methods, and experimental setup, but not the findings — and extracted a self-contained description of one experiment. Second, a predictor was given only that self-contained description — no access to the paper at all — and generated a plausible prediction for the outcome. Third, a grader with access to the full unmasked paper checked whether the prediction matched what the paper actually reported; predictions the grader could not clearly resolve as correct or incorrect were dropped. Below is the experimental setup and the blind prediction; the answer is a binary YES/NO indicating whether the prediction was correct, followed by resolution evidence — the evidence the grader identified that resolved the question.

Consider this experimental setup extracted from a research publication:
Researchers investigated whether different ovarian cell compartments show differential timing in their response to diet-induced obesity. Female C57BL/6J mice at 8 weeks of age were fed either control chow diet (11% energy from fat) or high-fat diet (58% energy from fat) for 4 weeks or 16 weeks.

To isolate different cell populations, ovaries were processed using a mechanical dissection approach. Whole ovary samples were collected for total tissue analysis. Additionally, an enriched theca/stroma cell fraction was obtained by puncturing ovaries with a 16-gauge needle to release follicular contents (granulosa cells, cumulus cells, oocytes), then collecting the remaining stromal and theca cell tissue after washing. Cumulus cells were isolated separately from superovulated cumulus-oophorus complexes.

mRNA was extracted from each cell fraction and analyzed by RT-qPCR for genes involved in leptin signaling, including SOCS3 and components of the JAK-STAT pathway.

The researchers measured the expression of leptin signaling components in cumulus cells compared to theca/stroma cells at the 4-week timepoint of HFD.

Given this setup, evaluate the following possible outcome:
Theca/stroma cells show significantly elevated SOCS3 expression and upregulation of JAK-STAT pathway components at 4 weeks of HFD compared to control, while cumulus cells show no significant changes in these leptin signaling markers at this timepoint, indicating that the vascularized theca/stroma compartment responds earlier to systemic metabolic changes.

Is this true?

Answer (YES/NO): NO